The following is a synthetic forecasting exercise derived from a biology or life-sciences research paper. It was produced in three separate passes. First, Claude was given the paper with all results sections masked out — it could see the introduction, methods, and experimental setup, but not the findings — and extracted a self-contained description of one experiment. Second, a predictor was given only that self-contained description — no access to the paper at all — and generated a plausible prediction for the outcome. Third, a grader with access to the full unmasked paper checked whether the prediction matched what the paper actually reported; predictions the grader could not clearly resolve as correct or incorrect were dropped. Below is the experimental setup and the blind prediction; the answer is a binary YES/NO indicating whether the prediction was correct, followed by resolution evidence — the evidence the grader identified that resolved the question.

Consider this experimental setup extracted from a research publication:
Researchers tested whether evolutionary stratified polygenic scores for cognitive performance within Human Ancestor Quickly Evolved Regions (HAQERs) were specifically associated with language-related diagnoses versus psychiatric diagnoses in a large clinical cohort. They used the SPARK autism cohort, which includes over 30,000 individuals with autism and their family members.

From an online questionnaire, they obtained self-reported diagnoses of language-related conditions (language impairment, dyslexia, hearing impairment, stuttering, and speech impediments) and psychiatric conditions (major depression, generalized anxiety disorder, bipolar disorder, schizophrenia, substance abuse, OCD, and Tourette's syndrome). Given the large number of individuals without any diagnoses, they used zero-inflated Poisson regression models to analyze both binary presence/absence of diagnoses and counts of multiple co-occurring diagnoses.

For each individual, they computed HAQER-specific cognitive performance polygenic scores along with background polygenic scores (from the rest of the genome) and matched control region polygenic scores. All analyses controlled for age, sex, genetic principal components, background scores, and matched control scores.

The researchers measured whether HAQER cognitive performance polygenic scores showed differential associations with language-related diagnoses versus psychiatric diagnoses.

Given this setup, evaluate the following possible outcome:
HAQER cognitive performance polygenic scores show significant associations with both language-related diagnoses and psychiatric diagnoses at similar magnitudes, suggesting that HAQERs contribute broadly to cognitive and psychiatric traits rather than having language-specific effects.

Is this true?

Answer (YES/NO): NO